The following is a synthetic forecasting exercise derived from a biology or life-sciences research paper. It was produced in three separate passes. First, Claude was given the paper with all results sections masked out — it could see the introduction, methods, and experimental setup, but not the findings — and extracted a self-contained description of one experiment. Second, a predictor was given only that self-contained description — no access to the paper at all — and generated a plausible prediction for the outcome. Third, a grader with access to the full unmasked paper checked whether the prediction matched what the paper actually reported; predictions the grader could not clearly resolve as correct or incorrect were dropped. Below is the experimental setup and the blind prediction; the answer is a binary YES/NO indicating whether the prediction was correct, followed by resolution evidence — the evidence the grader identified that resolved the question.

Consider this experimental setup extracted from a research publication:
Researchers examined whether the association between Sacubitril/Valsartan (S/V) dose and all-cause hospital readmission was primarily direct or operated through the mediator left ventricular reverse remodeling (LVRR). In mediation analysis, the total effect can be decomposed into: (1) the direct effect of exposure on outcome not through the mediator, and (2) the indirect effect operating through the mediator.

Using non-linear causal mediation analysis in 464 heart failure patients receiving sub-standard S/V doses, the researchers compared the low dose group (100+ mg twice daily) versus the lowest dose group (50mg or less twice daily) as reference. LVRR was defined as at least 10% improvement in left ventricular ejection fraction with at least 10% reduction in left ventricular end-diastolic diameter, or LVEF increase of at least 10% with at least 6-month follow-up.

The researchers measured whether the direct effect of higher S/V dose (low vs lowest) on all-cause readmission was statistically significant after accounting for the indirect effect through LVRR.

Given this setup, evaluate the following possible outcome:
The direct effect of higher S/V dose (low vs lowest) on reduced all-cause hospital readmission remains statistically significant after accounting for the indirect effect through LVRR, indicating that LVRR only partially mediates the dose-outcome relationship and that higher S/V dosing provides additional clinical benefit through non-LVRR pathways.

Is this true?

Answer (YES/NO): YES